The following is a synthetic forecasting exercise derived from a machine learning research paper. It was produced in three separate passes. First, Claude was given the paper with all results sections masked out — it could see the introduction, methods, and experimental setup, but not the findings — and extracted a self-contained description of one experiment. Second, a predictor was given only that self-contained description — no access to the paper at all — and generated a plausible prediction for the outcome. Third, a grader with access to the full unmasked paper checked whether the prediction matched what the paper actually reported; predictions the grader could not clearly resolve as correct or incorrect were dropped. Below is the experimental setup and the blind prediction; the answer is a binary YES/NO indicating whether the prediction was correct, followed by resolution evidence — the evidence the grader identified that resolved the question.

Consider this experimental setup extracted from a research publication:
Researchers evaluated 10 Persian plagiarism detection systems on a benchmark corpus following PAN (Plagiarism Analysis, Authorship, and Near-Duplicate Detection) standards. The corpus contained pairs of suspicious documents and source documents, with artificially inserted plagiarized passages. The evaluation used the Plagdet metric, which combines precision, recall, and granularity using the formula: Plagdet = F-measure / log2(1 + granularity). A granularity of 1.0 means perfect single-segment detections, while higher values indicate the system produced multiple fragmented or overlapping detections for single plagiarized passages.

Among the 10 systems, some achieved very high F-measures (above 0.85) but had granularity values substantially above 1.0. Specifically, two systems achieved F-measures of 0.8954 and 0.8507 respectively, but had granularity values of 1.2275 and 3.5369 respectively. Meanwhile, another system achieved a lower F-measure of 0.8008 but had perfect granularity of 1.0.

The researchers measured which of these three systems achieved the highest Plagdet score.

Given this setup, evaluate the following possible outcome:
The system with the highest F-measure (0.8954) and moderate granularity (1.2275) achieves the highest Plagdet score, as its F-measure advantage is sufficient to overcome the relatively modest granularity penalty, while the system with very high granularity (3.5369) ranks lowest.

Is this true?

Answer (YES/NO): NO